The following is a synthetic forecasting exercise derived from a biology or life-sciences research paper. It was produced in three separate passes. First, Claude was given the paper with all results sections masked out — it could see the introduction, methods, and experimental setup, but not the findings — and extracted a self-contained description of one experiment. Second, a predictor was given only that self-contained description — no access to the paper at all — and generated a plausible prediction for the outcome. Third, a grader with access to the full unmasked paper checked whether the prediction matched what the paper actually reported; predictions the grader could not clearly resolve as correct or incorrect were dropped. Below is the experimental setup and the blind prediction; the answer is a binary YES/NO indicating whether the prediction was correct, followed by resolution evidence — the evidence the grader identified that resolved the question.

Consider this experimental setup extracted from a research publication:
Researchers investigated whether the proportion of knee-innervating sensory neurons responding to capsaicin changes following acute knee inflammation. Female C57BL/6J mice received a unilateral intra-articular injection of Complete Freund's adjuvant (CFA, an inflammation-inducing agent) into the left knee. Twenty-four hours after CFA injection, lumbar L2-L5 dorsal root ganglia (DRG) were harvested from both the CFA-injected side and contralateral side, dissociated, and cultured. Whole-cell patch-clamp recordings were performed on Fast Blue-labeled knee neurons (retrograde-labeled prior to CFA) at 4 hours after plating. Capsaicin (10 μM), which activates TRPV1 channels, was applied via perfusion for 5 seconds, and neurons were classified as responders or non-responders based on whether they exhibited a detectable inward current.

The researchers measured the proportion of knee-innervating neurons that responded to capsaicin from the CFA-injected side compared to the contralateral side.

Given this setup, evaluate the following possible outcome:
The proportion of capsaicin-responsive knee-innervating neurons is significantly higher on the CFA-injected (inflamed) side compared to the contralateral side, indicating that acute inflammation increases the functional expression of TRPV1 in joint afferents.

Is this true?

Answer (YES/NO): YES